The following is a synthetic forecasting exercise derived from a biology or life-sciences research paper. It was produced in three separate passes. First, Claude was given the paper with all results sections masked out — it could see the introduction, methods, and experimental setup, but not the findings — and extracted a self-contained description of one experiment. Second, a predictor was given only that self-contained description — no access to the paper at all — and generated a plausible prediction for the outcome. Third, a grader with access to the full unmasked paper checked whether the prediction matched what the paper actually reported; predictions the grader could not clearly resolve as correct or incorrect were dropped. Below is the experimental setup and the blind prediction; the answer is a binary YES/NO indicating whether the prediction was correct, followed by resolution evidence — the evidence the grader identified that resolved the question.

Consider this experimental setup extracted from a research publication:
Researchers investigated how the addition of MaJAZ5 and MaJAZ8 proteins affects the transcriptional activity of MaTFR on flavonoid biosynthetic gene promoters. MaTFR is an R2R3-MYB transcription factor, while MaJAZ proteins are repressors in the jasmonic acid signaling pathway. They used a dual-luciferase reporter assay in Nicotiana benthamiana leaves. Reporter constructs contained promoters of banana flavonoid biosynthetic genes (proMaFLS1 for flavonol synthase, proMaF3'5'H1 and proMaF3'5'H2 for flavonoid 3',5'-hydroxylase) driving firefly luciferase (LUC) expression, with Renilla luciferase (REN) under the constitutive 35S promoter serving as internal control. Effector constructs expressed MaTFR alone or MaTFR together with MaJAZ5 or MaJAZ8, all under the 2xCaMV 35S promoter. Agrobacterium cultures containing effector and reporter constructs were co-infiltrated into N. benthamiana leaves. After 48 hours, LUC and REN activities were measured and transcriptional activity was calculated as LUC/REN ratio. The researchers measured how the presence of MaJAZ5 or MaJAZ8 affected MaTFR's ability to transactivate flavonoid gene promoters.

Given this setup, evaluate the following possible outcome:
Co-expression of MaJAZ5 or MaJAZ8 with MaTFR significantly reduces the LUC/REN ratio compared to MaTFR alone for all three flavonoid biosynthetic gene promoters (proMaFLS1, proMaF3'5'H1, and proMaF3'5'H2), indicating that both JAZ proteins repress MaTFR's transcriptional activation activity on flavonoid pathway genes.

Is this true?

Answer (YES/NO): YES